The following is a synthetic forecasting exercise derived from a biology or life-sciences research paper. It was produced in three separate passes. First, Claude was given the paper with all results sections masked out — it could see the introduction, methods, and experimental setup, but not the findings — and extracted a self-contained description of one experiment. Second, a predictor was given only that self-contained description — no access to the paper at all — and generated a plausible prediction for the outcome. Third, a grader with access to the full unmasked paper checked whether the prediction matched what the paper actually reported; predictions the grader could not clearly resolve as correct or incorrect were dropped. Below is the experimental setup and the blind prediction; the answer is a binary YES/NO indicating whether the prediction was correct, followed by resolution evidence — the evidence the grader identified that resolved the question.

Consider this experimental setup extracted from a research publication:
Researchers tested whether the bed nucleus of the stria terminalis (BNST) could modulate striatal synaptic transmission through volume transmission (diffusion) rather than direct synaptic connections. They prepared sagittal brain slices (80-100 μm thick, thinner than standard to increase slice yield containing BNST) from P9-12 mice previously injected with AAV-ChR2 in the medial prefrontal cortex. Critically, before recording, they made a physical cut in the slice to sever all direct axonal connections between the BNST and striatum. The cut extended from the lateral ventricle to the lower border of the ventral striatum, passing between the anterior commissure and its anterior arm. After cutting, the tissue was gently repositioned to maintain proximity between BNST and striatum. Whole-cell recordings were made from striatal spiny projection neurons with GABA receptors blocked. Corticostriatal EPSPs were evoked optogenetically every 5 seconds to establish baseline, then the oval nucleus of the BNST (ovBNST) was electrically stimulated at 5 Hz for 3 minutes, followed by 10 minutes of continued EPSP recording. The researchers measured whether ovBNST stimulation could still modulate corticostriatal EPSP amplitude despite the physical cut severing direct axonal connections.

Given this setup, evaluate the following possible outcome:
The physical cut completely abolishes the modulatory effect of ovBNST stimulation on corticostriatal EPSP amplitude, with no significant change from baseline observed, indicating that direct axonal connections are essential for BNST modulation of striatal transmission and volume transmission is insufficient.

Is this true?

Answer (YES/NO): NO